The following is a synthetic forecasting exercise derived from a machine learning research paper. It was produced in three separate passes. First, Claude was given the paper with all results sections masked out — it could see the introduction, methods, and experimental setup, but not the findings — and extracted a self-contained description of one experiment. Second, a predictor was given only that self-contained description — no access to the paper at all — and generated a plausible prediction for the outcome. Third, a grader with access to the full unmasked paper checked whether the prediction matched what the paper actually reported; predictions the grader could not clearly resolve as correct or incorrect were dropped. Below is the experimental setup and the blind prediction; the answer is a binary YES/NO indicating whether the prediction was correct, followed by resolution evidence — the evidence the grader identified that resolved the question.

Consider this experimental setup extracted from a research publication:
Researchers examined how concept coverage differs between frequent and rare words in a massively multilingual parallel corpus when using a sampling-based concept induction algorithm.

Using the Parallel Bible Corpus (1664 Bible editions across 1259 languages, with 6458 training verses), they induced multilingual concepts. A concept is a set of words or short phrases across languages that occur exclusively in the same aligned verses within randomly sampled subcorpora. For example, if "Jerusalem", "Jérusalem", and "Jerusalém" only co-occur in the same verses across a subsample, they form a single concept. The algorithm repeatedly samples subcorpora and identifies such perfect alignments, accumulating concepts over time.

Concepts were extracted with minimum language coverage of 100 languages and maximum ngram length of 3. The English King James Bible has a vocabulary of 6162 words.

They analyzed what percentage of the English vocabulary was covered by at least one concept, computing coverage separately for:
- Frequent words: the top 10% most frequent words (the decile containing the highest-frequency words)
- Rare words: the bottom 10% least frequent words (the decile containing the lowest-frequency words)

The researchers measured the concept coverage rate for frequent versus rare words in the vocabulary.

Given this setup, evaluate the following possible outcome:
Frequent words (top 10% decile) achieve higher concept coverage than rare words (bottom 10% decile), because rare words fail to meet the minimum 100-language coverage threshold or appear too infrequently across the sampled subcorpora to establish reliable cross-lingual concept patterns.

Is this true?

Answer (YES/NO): YES